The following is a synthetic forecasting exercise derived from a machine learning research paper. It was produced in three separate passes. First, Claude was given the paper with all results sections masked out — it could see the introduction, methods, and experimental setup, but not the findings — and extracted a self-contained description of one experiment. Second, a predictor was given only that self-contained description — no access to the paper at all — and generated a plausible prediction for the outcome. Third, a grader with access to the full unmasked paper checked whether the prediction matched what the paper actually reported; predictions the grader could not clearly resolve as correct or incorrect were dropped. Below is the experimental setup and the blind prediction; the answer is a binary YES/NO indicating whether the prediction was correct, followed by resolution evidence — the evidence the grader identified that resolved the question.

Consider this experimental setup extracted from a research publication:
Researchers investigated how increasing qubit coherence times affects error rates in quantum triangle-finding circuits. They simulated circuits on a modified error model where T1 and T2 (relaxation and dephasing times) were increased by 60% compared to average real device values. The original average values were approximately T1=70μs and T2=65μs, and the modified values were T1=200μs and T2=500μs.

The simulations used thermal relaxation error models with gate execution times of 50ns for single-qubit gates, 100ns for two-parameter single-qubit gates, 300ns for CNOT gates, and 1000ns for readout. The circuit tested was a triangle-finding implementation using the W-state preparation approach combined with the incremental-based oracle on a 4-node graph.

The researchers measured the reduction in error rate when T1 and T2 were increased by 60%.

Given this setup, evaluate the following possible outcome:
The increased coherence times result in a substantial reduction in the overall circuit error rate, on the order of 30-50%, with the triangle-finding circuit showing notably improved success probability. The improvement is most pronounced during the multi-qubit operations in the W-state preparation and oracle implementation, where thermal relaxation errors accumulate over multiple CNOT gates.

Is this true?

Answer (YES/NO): YES